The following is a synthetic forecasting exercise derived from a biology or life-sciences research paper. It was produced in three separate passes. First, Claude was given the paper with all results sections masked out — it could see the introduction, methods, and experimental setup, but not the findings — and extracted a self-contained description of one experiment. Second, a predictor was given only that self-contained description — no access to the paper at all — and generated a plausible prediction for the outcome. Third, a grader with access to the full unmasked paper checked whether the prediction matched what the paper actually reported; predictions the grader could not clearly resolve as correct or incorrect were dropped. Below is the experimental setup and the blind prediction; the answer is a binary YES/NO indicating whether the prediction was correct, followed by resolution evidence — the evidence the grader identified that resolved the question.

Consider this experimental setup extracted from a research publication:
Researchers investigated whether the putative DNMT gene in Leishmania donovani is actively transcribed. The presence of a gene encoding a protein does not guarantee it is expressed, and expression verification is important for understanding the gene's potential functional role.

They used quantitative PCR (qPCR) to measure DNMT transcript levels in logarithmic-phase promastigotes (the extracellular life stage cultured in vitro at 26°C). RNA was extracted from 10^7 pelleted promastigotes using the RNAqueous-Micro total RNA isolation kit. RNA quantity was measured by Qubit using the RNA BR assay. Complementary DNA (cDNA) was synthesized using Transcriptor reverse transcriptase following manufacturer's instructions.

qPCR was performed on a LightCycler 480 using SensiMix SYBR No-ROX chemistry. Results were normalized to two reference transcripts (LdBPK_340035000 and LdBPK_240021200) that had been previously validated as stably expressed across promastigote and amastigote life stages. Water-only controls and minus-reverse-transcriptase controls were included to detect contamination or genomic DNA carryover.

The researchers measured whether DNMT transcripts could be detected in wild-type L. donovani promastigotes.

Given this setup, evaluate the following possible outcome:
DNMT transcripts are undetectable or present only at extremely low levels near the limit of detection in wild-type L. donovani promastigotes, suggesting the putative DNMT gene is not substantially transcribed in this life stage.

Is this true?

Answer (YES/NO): NO